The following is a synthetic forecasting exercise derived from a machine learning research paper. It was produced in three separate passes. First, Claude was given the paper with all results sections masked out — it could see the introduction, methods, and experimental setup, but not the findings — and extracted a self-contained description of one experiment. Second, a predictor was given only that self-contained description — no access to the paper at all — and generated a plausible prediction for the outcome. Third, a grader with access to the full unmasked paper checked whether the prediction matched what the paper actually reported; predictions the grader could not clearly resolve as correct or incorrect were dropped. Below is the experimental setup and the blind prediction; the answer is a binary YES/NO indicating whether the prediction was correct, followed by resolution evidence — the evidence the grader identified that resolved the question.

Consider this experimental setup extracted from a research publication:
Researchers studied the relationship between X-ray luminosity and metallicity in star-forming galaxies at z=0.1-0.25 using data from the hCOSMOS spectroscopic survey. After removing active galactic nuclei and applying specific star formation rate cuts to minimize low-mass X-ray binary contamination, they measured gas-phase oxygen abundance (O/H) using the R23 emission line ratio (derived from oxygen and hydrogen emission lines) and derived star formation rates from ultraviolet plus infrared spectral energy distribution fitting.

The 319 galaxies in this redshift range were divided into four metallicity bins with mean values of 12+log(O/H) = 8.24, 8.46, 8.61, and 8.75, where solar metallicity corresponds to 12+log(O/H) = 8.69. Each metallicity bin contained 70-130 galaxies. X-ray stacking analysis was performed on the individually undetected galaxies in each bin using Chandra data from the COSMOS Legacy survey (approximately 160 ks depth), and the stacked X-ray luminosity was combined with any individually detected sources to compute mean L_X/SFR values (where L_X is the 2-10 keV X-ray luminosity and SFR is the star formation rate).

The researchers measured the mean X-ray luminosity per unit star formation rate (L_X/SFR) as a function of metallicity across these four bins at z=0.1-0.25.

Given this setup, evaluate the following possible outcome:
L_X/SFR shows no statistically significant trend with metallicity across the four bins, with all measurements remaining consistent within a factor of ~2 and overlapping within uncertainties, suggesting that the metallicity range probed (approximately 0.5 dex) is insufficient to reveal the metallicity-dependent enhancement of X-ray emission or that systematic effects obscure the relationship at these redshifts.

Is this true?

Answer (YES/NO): NO